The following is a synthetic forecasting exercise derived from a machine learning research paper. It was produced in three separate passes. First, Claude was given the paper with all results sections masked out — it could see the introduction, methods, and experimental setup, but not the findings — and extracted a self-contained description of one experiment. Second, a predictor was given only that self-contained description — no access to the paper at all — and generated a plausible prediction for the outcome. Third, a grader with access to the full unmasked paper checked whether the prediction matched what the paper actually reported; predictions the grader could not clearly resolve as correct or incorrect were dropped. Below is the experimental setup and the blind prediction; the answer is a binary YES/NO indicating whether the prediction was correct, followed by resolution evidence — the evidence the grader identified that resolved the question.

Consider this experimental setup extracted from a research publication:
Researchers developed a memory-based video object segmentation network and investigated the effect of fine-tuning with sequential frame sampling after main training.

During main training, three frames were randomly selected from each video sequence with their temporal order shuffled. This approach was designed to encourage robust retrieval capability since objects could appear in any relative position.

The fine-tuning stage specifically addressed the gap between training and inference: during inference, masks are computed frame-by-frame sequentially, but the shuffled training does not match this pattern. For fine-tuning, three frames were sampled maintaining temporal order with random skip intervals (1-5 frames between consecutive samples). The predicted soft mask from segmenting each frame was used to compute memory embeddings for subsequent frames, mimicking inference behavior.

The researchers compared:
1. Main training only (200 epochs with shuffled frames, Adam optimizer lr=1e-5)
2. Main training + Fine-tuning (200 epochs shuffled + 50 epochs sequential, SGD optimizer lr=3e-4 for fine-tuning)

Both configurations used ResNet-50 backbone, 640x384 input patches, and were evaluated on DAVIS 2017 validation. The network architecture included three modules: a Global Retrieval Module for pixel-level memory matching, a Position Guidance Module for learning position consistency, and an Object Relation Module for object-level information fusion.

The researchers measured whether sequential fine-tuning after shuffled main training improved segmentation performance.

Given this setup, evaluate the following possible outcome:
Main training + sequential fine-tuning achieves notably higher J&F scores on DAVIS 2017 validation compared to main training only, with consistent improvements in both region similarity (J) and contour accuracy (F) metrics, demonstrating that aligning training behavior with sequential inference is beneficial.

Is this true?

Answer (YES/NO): NO